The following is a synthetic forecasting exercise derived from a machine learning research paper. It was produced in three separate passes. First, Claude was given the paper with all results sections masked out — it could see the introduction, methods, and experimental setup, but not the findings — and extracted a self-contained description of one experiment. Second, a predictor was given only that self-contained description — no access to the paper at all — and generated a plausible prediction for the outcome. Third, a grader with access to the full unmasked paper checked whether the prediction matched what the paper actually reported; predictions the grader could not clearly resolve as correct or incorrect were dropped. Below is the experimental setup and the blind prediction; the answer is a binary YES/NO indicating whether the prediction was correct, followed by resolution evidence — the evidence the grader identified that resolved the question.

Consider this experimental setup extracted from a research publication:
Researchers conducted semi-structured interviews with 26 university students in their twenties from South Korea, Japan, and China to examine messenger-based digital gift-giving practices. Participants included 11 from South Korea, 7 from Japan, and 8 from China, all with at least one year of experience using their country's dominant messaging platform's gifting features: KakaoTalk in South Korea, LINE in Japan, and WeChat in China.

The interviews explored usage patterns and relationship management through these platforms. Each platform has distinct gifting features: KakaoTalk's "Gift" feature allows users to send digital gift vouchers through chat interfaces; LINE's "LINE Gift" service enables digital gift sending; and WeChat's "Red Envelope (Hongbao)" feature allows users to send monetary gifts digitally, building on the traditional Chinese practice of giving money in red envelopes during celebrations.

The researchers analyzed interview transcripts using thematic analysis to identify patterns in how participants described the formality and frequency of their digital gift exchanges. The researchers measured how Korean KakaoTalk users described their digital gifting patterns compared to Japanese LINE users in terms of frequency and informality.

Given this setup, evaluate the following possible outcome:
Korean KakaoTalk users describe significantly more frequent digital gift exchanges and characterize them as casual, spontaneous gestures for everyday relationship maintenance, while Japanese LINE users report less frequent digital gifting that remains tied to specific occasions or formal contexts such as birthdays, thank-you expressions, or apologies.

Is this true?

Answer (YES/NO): NO